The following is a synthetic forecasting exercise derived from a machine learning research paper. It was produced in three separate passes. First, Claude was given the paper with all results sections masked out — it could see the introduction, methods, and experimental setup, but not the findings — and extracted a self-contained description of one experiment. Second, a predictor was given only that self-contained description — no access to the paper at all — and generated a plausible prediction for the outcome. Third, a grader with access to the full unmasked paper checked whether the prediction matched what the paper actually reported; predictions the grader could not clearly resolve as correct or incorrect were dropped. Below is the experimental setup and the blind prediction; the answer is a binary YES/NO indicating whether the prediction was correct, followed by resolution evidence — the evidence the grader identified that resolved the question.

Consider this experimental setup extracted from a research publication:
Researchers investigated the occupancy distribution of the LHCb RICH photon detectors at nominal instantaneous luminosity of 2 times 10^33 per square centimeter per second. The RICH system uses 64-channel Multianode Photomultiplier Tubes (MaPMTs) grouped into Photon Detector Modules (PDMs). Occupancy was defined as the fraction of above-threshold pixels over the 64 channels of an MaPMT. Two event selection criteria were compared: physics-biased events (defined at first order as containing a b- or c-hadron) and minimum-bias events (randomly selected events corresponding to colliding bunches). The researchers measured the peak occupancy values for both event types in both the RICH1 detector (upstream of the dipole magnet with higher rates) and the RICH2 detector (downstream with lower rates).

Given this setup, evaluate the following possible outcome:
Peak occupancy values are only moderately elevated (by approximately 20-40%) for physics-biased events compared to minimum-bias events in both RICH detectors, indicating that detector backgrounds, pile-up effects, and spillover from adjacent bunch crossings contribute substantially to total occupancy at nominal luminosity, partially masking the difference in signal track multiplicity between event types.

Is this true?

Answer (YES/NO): NO